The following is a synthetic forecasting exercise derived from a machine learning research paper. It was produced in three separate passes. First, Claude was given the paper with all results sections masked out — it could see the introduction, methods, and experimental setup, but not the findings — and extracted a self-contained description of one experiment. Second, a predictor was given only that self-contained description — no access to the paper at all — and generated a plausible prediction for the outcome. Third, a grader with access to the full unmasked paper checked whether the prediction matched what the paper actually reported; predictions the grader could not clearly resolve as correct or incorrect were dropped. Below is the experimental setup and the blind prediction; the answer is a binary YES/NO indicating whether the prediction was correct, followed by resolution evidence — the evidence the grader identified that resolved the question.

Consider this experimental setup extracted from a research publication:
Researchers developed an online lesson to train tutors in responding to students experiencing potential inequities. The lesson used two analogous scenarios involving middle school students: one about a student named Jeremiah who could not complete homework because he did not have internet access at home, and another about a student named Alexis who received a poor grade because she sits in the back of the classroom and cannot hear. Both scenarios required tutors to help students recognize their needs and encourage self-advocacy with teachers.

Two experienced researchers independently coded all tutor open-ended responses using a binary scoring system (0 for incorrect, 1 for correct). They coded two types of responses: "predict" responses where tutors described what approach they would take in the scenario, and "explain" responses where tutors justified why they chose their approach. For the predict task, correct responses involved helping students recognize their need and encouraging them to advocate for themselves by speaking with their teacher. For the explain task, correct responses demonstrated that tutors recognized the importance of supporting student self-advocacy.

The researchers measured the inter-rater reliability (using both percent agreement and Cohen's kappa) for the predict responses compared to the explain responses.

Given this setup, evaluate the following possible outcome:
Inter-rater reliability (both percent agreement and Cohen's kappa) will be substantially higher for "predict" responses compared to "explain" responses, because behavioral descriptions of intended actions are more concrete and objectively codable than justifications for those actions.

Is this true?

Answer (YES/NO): NO